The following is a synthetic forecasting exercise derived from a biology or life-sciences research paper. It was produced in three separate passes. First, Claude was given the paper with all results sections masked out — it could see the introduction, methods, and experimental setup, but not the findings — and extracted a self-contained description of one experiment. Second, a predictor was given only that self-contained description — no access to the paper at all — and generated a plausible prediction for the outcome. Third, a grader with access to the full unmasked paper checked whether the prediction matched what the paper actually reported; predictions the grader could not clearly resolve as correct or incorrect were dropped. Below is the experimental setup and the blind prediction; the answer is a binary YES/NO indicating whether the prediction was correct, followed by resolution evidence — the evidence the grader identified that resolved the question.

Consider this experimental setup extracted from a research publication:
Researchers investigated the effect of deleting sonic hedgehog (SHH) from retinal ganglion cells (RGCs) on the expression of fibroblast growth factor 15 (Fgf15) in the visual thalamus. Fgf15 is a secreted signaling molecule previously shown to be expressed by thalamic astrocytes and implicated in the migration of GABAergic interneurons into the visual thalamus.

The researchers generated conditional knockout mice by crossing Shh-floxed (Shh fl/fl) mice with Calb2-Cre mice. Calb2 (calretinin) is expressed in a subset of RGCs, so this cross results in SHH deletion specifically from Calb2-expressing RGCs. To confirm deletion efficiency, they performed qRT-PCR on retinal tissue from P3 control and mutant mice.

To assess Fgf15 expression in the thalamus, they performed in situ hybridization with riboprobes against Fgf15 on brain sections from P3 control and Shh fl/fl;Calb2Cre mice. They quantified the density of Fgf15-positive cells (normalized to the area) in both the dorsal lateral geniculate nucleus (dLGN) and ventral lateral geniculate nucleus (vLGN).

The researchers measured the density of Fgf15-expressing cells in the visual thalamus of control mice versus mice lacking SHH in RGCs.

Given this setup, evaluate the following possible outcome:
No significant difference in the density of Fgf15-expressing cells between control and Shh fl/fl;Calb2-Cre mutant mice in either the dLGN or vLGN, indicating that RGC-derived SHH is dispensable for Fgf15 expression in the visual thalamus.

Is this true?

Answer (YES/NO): NO